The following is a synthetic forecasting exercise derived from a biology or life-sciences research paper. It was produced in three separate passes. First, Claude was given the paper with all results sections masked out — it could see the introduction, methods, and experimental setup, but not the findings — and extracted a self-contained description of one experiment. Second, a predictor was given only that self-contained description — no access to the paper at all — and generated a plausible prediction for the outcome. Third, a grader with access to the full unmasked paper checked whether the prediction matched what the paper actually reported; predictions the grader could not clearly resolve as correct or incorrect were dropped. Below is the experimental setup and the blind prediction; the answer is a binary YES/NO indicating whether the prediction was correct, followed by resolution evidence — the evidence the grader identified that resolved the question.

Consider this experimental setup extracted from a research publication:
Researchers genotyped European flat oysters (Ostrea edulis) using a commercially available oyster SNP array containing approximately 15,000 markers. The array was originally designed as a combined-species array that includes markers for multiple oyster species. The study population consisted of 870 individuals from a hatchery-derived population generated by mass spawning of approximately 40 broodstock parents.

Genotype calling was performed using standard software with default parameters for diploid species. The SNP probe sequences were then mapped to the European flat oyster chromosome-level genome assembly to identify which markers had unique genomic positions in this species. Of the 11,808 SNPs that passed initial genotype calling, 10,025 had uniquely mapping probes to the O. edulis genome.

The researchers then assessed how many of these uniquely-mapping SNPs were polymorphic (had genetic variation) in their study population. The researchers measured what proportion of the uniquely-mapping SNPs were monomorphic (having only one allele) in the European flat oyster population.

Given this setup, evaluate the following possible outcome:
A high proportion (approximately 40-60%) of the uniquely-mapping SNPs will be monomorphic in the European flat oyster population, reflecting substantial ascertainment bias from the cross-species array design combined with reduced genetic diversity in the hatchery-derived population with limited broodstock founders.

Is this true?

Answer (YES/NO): NO